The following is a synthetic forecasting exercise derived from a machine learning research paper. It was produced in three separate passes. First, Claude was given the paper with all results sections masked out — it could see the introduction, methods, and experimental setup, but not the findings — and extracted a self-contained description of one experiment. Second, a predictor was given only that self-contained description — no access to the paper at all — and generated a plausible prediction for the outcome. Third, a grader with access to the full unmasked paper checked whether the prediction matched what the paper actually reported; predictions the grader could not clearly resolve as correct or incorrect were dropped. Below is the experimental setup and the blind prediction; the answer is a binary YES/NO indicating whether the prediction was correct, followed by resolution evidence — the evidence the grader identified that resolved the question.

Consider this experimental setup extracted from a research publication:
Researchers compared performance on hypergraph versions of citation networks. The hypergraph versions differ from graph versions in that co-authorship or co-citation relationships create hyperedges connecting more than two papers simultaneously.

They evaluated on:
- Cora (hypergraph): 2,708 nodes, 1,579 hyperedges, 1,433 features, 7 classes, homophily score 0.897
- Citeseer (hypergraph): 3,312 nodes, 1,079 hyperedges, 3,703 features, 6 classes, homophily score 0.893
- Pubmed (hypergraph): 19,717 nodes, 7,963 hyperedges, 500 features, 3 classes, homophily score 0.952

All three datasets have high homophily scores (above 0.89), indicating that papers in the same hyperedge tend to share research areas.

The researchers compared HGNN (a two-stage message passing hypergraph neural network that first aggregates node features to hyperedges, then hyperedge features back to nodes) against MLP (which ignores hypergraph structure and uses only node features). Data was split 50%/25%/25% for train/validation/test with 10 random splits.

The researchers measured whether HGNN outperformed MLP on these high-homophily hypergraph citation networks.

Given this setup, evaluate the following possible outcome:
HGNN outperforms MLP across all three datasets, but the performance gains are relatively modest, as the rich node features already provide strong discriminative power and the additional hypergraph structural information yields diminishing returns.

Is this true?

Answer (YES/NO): NO